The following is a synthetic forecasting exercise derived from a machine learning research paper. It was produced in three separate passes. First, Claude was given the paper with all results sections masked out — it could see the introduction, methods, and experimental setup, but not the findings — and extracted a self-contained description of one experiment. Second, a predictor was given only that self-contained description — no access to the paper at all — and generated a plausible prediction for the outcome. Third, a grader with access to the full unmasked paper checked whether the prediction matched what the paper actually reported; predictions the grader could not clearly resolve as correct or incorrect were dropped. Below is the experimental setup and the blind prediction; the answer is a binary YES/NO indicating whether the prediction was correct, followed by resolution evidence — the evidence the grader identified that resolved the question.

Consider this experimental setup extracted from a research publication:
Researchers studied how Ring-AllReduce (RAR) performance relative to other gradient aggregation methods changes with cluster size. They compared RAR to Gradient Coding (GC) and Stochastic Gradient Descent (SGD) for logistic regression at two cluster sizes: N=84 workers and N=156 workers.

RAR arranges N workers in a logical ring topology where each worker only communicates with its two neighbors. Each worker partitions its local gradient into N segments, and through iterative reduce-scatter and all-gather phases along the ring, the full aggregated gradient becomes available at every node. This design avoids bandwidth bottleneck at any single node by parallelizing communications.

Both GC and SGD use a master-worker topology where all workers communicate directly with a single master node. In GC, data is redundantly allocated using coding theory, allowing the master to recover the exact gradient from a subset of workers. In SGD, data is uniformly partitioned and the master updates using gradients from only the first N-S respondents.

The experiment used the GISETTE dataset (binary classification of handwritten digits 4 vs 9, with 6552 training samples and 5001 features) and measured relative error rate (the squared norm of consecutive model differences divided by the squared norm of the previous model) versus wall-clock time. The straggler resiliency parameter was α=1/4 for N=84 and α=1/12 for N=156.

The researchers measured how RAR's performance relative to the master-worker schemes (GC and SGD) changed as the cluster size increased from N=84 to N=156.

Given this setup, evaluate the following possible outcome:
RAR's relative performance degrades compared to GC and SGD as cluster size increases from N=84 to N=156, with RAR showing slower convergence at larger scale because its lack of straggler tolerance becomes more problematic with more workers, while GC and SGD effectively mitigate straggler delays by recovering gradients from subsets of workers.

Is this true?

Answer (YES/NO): NO